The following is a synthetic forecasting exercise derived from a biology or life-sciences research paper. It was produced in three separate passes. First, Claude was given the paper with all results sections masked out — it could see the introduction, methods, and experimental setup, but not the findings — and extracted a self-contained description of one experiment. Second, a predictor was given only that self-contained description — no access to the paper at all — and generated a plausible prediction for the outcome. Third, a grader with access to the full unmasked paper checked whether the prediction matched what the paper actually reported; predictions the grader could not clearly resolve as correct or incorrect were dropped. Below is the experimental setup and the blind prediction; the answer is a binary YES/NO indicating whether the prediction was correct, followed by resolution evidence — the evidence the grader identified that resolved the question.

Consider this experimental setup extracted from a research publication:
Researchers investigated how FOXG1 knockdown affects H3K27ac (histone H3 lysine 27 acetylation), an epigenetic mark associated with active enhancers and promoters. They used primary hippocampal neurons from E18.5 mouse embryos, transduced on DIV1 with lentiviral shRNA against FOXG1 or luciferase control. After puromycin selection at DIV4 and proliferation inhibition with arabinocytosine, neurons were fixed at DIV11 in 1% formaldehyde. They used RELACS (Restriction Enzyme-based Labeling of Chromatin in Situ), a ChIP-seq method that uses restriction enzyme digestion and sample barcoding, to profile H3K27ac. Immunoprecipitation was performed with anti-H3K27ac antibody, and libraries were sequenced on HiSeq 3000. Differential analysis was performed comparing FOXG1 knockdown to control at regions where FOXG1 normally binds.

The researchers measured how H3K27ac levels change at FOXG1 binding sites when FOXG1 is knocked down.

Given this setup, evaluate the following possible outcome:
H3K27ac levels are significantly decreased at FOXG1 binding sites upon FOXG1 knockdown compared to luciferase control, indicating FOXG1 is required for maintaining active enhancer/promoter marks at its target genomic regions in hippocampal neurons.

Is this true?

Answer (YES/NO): NO